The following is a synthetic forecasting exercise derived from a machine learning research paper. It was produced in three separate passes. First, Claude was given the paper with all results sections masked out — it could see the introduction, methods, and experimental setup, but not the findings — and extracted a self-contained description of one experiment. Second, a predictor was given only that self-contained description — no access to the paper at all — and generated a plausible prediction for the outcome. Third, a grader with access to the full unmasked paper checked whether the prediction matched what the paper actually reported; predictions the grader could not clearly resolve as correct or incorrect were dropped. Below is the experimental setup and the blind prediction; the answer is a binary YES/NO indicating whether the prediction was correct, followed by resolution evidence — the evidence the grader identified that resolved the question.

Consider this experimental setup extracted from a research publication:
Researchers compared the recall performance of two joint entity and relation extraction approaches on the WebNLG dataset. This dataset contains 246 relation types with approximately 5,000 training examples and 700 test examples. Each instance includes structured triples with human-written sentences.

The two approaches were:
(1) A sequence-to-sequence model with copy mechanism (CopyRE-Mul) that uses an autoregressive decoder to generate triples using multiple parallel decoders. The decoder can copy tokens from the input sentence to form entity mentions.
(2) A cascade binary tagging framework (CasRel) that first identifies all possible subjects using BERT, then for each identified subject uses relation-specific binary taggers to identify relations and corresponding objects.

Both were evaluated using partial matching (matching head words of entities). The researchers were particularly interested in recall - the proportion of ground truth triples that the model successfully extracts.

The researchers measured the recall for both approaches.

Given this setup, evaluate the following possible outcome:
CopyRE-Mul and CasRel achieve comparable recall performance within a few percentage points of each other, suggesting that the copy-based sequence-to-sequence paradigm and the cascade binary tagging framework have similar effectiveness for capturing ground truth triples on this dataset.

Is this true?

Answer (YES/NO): NO